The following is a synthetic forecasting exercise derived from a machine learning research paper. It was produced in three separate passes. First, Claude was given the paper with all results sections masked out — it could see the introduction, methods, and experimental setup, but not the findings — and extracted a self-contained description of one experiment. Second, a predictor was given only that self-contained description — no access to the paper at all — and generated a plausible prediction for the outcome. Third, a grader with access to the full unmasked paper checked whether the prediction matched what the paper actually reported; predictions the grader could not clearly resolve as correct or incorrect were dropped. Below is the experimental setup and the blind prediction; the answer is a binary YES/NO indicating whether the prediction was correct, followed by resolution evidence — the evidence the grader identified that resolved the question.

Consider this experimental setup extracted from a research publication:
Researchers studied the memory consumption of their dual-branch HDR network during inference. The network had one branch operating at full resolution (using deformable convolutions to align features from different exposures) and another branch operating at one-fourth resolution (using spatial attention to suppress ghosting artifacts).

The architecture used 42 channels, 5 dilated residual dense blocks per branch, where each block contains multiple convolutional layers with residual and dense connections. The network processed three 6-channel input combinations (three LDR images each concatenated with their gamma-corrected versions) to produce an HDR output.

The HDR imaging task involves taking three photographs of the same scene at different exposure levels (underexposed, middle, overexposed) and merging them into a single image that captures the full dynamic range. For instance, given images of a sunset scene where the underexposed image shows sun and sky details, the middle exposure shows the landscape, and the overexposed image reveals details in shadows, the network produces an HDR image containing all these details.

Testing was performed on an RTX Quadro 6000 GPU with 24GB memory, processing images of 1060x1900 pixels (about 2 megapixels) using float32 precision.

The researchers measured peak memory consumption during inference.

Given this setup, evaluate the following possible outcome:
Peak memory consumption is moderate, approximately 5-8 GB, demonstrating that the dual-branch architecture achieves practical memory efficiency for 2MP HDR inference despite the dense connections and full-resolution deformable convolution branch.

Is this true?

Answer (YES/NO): NO